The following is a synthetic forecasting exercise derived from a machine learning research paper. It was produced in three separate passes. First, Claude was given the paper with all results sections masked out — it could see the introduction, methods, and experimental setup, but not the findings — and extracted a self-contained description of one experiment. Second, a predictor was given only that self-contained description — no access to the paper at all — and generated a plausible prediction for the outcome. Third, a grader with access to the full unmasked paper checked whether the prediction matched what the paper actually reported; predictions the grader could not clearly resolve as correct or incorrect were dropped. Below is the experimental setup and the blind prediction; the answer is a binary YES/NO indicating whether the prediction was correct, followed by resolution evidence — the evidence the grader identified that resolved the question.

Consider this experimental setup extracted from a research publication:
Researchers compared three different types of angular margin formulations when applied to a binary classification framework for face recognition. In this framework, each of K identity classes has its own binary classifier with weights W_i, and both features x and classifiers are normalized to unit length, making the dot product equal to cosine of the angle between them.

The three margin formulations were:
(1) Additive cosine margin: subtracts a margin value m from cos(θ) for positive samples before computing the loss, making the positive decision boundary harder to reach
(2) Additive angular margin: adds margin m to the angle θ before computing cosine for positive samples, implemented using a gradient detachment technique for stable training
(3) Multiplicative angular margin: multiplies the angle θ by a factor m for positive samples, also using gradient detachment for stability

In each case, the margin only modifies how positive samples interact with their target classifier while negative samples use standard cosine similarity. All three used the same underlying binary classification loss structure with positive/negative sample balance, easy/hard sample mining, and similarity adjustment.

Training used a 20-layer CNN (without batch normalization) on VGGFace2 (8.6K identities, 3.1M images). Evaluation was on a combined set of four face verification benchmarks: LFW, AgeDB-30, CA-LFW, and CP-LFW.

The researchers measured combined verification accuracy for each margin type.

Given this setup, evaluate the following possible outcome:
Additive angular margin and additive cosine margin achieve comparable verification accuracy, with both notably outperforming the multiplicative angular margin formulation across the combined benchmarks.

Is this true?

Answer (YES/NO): NO